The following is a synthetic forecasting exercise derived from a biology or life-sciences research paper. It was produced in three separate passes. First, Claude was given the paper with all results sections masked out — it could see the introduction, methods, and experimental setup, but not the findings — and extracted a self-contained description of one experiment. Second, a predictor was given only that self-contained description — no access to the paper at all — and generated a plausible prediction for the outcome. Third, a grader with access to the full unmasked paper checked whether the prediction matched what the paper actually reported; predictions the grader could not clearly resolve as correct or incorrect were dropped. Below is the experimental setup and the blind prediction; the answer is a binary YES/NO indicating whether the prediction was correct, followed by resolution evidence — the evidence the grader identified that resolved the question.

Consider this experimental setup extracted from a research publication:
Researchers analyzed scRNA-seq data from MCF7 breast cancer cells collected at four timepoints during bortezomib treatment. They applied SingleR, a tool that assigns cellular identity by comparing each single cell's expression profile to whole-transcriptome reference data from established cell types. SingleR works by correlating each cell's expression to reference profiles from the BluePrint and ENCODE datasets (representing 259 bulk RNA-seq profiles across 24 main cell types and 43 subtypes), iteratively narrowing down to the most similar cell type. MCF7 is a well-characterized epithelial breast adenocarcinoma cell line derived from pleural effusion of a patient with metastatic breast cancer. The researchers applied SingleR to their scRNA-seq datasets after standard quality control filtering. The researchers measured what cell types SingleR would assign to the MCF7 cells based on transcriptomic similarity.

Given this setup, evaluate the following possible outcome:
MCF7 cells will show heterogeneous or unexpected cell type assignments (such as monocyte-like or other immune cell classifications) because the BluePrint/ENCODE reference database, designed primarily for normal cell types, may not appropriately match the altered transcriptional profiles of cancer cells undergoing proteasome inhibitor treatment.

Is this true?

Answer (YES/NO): YES